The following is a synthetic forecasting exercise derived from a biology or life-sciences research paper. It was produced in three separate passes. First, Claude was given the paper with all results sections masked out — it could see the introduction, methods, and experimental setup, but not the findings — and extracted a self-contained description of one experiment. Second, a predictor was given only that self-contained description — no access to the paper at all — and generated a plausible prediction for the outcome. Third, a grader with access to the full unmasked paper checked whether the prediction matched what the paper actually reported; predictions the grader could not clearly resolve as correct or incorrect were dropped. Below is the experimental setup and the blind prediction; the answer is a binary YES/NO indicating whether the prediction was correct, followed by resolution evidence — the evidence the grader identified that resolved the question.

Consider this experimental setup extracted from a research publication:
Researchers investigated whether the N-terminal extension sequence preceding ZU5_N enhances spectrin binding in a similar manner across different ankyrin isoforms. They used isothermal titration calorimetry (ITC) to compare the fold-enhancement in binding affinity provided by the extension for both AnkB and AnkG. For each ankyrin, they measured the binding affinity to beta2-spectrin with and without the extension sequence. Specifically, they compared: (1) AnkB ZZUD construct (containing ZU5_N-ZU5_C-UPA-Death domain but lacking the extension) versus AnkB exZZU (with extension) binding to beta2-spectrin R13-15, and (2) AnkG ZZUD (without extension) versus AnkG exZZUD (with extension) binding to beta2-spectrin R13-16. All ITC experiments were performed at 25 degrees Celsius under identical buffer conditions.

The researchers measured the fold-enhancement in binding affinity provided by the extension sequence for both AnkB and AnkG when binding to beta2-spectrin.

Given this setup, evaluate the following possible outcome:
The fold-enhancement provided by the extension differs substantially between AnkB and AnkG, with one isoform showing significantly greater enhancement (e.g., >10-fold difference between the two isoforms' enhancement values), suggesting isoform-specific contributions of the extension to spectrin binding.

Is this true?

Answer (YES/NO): NO